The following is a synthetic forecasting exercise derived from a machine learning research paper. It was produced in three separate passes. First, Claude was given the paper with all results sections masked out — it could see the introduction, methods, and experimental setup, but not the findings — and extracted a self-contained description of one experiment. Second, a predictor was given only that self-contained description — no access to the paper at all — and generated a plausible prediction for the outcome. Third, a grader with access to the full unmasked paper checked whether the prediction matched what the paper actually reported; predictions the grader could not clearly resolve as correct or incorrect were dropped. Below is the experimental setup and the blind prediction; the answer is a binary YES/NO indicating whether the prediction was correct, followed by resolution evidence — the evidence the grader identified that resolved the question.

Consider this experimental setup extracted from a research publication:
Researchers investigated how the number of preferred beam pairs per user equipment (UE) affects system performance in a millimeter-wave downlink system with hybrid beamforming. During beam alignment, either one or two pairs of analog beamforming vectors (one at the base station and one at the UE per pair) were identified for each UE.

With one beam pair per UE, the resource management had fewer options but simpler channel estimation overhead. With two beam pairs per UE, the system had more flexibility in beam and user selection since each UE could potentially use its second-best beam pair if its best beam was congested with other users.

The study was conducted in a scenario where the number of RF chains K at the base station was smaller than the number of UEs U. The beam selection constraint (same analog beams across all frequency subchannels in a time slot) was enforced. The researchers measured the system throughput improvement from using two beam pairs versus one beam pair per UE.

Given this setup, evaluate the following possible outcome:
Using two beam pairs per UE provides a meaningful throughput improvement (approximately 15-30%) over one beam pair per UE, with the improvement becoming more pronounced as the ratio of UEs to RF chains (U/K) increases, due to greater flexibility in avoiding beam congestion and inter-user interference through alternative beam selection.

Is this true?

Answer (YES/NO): NO